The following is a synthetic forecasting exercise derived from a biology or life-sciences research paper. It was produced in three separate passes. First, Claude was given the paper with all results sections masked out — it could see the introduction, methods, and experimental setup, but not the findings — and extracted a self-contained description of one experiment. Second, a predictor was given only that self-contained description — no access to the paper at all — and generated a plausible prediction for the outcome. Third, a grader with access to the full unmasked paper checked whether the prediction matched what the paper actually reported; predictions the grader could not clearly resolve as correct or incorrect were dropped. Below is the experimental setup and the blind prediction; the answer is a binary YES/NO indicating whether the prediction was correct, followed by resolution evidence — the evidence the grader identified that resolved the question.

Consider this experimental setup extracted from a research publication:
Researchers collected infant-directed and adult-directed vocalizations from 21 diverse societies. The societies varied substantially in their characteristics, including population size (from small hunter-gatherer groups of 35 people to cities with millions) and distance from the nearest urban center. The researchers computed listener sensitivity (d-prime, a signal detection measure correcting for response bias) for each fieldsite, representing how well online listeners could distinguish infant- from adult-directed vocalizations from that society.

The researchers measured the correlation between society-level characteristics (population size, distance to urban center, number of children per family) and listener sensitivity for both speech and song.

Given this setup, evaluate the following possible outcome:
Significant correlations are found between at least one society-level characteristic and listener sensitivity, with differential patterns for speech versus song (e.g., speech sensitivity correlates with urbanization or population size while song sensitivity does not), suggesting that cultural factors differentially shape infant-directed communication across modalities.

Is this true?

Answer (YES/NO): NO